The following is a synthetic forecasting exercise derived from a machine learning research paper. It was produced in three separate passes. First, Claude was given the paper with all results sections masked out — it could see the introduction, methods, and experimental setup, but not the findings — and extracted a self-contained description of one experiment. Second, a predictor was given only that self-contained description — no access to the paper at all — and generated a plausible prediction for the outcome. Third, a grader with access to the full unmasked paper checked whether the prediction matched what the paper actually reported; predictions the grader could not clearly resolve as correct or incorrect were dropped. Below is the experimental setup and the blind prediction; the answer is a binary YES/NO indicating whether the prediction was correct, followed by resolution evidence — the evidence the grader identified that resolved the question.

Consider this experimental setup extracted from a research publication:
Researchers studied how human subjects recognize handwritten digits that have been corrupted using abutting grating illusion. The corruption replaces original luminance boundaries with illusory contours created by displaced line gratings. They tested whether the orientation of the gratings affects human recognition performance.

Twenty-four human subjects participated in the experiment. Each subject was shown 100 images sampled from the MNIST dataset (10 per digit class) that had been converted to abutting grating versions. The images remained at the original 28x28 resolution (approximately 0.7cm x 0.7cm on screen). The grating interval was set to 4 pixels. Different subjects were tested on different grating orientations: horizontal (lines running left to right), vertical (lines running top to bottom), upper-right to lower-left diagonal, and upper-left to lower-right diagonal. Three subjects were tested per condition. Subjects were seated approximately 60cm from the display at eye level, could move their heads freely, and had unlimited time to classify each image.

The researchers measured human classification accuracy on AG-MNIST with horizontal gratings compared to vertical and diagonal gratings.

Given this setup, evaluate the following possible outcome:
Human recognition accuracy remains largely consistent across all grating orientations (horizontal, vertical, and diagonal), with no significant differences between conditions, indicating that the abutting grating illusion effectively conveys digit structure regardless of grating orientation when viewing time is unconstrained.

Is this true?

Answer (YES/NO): NO